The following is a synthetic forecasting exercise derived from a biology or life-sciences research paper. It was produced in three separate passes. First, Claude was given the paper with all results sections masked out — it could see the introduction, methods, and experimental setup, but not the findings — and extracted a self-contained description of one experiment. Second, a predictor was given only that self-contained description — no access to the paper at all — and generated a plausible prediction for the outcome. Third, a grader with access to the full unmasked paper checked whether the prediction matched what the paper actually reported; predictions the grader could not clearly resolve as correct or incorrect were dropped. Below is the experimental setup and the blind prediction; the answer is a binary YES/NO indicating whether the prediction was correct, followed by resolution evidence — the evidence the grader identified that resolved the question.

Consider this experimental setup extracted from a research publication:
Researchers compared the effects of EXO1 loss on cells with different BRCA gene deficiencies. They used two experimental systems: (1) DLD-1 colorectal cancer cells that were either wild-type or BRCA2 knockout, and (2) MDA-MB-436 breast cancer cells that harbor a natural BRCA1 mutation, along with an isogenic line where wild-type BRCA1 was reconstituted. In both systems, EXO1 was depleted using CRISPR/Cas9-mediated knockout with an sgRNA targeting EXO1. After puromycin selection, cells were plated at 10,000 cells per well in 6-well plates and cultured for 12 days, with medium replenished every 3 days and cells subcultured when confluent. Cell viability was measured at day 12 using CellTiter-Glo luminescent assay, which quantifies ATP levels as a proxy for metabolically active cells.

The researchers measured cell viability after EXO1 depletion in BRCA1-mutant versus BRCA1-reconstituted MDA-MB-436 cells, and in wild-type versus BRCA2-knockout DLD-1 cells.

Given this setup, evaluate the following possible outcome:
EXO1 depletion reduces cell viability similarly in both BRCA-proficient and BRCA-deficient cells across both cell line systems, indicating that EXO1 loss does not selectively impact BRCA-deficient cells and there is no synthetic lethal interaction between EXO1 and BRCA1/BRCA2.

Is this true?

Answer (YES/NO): NO